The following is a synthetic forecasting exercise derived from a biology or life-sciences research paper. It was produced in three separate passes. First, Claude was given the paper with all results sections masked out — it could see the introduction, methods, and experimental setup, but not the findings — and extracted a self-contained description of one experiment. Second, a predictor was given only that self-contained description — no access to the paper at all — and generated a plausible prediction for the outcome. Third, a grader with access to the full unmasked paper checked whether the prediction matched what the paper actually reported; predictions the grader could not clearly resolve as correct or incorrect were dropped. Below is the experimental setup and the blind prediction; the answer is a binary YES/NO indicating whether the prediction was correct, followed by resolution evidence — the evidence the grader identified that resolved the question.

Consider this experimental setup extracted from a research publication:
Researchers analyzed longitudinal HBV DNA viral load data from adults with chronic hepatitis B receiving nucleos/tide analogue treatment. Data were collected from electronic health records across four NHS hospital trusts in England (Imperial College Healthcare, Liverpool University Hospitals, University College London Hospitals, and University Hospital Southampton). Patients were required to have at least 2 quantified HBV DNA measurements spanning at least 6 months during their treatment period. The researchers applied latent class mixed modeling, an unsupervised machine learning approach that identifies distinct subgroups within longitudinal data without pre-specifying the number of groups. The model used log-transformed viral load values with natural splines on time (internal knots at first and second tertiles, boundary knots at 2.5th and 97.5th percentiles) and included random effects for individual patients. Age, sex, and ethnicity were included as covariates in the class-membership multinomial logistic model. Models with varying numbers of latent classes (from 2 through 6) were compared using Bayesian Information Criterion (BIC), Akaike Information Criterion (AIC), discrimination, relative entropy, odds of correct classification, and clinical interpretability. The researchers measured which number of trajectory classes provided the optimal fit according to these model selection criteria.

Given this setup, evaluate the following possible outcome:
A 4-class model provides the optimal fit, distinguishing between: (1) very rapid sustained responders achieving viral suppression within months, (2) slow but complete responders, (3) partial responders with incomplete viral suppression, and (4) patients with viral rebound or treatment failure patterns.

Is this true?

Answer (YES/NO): NO